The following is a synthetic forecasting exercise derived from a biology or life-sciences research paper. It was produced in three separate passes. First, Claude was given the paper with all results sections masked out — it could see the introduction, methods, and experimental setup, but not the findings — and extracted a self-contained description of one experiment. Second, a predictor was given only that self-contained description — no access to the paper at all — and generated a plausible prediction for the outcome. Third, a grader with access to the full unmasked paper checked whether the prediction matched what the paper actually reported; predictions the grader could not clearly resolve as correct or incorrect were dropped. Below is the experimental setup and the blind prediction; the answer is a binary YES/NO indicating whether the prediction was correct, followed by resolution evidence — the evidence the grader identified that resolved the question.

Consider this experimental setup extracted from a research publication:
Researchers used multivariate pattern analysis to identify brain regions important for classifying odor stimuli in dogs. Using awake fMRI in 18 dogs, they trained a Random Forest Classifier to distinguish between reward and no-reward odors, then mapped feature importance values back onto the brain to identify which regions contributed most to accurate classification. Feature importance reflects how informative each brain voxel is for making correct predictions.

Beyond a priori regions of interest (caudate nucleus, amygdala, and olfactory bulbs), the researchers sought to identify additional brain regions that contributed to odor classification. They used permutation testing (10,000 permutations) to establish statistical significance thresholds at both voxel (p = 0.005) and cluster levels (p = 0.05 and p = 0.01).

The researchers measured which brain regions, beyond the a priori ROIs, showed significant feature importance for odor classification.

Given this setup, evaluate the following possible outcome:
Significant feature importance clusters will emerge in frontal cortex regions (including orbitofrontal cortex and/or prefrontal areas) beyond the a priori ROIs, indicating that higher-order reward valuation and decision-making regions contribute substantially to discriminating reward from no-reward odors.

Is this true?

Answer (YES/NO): NO